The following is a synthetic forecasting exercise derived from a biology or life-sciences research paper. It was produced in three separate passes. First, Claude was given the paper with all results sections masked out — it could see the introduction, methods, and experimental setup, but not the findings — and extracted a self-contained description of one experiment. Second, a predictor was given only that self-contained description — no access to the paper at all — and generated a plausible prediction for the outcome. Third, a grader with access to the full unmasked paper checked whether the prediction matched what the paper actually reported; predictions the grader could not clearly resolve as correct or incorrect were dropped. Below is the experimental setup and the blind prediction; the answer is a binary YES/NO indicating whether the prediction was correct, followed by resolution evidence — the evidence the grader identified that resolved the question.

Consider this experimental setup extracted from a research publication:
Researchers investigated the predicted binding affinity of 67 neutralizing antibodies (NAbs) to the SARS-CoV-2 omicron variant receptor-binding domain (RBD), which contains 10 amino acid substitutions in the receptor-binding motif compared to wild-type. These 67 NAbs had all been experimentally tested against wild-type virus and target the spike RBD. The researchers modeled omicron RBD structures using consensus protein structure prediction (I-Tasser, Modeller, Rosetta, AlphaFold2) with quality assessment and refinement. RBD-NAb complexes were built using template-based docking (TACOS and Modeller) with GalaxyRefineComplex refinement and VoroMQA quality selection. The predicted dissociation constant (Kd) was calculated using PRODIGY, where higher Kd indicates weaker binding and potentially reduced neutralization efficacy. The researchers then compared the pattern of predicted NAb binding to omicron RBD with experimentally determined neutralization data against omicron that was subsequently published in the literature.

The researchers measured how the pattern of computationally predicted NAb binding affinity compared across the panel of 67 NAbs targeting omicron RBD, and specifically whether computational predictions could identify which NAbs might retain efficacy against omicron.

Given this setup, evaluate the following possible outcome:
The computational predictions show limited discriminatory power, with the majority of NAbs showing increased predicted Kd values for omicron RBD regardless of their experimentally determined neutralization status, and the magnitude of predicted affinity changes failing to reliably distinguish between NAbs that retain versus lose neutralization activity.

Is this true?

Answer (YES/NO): NO